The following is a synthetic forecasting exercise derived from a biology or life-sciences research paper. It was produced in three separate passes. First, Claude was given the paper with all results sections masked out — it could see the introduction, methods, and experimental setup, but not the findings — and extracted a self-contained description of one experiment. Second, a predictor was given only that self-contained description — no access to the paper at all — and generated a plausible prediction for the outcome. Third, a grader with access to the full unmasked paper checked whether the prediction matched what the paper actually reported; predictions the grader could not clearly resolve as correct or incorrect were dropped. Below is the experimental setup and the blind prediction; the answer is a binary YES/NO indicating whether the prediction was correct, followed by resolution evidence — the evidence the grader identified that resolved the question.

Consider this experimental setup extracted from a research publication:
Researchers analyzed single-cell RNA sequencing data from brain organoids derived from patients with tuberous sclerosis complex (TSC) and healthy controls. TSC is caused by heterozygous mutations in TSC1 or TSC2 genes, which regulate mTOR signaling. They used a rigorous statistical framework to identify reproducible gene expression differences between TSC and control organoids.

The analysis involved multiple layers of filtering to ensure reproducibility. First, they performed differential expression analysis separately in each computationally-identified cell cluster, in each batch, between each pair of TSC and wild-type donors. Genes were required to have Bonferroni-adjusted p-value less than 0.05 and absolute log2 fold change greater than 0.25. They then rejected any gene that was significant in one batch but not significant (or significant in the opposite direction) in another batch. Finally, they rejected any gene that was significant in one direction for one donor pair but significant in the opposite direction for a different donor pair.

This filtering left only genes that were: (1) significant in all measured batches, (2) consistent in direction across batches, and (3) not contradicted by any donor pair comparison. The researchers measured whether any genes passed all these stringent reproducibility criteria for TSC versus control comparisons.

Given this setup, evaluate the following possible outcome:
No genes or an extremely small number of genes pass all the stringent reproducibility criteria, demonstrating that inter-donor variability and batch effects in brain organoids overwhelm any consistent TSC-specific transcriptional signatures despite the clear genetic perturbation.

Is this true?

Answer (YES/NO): NO